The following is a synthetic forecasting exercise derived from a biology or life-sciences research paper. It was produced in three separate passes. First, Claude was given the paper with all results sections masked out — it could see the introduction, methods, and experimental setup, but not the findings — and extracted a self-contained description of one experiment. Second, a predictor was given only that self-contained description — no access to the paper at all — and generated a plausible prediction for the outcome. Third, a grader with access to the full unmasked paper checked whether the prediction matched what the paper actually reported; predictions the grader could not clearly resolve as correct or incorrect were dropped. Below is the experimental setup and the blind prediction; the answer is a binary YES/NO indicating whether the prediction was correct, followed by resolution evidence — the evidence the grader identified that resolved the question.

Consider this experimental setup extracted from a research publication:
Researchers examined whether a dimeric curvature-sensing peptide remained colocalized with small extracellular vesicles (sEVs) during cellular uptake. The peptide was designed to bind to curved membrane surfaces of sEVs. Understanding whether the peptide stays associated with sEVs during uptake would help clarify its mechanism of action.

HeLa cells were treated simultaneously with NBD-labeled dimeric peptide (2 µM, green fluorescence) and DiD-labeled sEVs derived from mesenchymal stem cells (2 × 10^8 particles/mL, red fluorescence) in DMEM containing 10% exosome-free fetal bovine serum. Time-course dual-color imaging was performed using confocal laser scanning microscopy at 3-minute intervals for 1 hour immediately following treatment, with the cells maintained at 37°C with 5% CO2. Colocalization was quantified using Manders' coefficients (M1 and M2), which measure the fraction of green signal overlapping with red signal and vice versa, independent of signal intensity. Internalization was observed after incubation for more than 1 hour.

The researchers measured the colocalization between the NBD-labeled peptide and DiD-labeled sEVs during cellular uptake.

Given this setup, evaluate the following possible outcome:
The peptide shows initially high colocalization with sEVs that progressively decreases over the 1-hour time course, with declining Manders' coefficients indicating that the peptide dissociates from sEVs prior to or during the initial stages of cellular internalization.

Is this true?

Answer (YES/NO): NO